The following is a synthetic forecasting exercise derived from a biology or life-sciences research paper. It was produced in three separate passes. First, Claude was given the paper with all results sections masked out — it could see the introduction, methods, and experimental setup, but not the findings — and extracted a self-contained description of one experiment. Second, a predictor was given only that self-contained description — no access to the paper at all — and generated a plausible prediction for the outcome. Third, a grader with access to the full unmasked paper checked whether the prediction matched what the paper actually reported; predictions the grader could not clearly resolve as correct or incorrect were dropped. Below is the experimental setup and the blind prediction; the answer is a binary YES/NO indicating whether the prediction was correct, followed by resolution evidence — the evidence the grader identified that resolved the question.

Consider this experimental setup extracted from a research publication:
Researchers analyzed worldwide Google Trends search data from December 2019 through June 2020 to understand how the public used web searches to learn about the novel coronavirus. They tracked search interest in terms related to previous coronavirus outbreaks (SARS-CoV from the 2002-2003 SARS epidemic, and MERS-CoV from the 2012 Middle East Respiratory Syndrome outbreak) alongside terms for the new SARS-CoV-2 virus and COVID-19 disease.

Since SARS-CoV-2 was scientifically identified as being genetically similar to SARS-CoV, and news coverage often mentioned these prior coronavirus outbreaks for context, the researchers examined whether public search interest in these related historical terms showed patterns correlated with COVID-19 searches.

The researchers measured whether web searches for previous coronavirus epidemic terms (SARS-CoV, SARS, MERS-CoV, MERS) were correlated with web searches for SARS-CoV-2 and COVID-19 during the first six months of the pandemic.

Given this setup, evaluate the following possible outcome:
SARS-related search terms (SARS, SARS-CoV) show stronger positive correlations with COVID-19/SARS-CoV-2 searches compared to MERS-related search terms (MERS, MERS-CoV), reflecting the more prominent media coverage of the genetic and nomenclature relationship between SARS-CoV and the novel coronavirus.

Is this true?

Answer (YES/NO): YES